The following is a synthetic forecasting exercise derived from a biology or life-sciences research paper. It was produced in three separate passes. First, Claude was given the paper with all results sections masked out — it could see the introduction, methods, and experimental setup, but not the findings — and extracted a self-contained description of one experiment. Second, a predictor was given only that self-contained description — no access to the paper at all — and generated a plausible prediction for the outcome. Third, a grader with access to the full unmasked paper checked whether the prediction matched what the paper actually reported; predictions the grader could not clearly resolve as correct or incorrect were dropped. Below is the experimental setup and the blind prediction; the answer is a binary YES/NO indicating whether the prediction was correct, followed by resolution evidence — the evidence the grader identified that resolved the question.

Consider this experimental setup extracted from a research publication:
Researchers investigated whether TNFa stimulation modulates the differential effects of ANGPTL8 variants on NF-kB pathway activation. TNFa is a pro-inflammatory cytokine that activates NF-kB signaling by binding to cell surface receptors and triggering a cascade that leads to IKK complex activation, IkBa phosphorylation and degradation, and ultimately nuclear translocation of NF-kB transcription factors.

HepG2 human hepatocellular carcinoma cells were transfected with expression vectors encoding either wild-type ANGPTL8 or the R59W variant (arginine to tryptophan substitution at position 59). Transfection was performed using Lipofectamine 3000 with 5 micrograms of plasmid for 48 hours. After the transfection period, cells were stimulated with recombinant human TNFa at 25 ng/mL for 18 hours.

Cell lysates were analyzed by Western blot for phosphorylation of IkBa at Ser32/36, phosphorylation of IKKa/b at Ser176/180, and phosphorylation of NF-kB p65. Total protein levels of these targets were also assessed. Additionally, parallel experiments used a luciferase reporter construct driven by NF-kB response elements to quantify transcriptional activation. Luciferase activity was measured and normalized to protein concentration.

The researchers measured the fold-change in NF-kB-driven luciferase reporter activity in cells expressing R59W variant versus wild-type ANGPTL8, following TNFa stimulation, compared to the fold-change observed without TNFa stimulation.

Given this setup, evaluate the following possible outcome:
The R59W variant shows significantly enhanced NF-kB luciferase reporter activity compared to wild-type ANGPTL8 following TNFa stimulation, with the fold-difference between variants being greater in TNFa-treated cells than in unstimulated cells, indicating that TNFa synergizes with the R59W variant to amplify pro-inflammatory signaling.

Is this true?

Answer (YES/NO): YES